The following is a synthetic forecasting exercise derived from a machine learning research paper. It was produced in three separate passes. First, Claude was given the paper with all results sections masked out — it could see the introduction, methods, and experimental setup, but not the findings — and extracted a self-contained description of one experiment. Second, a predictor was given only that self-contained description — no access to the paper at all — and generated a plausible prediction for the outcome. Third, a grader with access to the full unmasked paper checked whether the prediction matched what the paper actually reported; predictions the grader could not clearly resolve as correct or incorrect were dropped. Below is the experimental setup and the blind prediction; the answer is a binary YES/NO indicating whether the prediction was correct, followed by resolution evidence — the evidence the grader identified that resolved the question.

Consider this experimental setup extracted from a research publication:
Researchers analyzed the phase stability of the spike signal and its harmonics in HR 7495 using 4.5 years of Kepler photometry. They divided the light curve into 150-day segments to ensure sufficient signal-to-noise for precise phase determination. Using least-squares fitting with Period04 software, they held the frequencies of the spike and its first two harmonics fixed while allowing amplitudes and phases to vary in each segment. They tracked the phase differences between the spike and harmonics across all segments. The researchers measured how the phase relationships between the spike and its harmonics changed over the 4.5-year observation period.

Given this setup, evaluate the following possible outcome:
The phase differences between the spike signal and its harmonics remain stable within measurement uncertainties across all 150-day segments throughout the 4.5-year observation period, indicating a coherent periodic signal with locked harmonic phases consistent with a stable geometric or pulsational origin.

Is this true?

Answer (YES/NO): NO